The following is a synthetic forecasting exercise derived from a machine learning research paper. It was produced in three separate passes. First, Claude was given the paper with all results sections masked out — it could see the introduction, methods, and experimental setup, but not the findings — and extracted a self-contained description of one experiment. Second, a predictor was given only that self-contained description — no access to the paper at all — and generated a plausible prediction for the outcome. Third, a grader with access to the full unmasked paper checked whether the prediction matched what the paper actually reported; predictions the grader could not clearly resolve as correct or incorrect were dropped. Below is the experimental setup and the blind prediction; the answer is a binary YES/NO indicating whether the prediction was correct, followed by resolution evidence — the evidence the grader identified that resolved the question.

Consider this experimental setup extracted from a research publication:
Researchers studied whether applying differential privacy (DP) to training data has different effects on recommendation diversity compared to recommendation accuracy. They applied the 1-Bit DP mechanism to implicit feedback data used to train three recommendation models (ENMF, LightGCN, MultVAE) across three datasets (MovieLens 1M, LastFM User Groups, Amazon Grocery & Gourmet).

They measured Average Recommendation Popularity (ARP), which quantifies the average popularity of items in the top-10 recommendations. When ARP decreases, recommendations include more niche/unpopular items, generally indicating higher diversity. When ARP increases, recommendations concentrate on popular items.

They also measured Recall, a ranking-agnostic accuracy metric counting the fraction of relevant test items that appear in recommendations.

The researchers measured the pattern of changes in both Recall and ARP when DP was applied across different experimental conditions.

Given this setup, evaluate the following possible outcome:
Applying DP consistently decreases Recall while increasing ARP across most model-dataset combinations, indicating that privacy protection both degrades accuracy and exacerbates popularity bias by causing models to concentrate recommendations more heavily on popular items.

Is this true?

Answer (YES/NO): YES